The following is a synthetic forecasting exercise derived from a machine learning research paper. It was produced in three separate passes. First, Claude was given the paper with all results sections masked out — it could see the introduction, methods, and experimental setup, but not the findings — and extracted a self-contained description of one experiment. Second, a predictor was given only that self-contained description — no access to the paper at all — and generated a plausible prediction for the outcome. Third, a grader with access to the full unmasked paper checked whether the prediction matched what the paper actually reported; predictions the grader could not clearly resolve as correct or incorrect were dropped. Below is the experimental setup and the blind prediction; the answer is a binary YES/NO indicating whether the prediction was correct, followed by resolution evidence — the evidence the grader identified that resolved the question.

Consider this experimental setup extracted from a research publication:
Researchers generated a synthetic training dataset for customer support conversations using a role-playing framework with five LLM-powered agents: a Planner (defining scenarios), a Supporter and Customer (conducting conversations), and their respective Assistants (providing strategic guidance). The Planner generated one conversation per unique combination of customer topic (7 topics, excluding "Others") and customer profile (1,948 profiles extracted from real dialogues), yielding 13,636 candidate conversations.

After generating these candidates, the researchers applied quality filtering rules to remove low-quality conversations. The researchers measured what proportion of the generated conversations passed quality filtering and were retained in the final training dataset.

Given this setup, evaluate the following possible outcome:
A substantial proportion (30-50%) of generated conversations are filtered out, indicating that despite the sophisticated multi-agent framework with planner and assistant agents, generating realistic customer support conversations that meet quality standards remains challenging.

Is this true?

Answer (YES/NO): NO